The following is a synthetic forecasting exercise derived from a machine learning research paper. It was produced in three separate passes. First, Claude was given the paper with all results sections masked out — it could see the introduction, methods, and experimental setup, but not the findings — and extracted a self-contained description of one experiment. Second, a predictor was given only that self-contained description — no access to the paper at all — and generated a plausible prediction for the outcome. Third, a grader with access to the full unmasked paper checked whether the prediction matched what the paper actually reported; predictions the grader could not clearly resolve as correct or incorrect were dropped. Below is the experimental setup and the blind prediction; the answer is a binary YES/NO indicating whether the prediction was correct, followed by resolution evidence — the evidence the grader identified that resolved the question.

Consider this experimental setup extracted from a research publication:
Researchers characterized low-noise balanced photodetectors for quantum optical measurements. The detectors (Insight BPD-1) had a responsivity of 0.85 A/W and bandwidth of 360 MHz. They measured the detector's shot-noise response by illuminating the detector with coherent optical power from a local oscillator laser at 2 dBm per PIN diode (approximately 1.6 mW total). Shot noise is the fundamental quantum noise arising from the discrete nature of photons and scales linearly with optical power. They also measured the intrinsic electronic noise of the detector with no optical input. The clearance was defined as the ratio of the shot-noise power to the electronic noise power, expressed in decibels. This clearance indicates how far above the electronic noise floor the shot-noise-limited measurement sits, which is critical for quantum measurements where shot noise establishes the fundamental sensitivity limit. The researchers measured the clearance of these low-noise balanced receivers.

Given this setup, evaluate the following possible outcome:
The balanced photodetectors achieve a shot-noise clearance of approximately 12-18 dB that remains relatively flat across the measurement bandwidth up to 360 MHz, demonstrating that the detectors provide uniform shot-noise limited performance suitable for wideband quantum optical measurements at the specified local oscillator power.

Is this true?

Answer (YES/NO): NO